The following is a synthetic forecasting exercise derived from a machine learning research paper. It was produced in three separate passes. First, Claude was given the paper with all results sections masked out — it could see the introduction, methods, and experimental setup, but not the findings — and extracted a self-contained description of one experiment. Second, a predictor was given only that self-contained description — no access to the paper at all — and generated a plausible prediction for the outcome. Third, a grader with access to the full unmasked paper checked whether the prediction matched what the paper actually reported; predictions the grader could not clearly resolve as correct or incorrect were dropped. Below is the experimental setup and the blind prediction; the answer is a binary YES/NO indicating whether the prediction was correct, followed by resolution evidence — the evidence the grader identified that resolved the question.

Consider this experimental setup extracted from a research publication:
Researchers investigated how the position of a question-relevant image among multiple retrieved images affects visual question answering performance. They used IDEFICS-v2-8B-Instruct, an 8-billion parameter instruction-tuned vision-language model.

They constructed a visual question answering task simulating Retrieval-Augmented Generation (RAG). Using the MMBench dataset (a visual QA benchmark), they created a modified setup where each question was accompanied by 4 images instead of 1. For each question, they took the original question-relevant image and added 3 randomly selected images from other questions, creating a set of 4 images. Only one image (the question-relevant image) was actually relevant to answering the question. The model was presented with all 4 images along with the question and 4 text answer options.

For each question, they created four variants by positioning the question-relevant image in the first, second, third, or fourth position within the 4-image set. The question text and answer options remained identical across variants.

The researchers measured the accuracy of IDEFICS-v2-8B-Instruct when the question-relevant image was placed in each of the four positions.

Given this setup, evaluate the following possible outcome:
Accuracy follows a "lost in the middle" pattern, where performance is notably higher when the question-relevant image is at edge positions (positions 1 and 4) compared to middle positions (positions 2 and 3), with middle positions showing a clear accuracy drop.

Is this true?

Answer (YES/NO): NO